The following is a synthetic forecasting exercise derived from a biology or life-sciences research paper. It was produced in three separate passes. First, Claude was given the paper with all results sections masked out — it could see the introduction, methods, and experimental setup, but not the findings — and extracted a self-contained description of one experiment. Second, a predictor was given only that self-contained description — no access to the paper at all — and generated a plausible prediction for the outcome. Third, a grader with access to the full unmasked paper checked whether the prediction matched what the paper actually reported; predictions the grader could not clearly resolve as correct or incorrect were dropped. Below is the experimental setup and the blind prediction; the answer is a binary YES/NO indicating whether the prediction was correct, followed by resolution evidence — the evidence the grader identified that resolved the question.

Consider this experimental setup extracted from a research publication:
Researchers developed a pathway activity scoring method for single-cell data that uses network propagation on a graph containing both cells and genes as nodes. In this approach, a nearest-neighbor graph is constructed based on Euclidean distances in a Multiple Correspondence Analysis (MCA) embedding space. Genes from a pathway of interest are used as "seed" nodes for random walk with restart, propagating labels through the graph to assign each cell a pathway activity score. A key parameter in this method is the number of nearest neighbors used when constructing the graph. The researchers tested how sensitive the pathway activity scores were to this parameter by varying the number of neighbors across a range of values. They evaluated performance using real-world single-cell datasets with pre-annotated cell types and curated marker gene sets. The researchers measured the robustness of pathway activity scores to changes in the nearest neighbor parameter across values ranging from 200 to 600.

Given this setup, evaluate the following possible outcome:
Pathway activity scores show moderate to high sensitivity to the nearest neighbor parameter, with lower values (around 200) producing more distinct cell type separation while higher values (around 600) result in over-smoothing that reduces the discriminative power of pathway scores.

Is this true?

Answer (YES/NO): NO